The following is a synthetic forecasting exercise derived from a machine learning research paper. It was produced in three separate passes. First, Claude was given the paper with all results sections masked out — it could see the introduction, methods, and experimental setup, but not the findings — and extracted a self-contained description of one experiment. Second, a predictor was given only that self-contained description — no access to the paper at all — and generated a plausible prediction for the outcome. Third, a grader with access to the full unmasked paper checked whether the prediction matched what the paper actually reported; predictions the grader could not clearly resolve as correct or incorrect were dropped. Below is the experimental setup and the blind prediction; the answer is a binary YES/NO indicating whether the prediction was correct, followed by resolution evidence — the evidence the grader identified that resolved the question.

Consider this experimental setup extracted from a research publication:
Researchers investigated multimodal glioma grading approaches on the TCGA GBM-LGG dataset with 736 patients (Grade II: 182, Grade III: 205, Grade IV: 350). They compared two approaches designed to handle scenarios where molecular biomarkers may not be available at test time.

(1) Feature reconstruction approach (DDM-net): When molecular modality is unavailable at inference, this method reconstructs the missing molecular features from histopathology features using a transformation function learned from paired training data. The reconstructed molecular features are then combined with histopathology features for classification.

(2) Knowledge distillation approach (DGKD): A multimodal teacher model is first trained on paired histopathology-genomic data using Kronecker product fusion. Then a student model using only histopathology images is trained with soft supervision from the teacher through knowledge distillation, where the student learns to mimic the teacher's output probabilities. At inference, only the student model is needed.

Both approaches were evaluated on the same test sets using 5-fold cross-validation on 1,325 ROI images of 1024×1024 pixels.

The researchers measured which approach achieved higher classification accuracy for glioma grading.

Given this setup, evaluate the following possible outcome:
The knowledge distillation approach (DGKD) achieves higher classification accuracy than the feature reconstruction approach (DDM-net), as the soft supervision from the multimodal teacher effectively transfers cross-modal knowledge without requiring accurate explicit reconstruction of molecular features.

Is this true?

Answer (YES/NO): YES